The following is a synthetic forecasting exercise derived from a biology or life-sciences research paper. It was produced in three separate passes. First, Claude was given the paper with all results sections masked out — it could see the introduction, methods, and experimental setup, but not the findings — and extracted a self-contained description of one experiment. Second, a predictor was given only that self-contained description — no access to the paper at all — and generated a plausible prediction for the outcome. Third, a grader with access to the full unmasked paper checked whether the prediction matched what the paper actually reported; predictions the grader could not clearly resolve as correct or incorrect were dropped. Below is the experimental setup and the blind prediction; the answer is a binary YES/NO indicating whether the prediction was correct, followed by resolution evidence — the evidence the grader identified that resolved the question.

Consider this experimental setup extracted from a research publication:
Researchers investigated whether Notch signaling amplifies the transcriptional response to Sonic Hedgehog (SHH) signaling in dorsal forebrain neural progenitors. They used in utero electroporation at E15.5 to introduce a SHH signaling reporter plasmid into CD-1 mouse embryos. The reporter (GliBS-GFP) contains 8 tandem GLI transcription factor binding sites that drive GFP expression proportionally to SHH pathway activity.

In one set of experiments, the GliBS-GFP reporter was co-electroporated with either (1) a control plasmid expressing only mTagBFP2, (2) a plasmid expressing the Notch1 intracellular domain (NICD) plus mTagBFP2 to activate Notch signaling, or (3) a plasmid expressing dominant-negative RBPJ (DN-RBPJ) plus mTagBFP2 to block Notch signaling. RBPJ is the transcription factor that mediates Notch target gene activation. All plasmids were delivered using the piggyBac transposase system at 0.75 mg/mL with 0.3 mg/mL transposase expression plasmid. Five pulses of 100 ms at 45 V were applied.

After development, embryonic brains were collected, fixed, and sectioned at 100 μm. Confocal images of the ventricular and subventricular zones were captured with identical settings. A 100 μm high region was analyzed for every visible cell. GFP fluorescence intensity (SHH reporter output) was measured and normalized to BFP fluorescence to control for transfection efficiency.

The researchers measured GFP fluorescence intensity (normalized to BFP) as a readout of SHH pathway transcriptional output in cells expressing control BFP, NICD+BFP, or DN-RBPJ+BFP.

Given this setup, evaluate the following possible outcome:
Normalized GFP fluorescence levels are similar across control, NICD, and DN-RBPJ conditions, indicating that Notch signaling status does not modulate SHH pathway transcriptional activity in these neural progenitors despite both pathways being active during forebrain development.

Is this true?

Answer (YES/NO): NO